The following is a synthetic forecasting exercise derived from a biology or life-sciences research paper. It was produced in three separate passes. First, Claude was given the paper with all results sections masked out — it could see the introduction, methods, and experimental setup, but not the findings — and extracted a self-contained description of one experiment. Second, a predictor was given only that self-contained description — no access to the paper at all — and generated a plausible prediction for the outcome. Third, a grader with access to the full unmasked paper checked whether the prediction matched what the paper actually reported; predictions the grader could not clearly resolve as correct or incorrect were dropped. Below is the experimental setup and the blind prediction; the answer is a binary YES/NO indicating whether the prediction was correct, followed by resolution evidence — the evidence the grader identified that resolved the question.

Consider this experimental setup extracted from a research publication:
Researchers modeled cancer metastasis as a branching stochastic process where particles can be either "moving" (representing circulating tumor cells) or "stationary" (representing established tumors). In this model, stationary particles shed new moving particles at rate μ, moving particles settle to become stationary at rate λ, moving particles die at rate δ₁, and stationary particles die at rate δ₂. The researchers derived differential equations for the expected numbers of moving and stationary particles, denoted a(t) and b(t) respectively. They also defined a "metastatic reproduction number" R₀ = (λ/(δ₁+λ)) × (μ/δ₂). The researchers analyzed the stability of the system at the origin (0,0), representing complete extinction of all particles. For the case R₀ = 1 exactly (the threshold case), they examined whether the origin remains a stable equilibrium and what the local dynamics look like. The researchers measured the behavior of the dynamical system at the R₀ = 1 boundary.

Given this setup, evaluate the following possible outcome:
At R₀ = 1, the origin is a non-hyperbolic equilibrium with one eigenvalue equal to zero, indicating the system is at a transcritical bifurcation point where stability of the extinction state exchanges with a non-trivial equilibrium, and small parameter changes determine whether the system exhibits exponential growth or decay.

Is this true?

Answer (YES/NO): YES